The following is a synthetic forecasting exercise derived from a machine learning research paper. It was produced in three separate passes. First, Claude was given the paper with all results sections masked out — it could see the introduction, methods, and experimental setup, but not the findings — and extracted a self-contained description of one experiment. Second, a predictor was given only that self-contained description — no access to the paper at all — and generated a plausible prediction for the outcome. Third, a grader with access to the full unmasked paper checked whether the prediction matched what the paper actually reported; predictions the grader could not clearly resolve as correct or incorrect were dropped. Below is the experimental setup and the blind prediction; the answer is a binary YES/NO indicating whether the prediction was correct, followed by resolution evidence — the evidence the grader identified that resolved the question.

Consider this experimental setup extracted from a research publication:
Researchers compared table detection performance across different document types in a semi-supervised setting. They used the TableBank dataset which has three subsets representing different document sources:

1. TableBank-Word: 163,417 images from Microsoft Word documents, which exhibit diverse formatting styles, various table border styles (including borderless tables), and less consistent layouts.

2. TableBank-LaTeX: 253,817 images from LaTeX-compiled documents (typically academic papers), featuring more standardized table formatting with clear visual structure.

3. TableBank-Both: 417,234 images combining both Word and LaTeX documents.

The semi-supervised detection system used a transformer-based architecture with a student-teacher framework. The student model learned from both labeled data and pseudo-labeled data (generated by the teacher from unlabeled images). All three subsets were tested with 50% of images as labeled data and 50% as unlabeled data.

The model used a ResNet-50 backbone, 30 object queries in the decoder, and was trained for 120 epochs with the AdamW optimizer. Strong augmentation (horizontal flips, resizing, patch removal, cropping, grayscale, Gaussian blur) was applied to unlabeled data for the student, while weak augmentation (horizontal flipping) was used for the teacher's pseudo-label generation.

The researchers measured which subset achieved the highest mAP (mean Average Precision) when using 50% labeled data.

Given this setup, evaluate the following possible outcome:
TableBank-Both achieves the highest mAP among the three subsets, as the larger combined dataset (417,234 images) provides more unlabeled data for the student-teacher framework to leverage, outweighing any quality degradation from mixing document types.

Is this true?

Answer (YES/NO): NO